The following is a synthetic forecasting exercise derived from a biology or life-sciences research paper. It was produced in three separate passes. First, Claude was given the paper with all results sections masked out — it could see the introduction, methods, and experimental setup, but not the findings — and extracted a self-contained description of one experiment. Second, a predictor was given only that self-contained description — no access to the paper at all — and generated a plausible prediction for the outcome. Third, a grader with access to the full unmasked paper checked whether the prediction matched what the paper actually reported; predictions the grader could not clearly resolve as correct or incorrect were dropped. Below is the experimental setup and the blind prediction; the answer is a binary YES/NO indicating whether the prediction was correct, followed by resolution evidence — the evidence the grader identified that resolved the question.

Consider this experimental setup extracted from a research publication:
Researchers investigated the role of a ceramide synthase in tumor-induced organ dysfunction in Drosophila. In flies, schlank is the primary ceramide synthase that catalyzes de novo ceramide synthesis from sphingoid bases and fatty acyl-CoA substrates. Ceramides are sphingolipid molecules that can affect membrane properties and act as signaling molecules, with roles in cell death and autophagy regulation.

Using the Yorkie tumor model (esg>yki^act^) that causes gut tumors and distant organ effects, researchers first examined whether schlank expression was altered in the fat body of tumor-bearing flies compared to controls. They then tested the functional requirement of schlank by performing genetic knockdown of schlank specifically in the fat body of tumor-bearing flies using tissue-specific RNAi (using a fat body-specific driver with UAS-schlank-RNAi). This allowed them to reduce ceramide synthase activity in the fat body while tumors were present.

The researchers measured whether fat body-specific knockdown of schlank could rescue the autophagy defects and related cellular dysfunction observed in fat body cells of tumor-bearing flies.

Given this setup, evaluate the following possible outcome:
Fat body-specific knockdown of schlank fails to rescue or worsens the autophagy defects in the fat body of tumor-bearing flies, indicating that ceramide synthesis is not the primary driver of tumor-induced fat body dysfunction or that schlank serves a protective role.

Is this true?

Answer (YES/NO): NO